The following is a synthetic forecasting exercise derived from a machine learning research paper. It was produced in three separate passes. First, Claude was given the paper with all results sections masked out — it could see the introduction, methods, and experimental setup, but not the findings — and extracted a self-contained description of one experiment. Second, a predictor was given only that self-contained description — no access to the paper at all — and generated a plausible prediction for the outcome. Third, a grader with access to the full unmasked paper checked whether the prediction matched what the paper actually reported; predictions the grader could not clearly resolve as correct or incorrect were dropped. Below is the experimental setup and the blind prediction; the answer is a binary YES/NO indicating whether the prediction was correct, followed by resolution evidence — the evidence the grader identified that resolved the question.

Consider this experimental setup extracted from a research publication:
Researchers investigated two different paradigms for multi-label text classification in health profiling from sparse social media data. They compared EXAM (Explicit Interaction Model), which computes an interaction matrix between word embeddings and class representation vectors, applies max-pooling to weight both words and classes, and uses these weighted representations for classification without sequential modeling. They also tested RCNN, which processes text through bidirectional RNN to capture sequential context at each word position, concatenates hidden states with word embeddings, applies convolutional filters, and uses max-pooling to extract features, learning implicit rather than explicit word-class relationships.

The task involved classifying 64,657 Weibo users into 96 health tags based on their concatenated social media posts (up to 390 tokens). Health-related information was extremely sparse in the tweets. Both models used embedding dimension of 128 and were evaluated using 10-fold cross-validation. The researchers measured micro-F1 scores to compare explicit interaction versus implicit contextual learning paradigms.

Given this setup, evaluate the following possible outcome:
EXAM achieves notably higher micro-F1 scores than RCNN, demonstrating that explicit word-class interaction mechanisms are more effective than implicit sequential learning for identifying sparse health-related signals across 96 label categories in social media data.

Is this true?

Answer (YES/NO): NO